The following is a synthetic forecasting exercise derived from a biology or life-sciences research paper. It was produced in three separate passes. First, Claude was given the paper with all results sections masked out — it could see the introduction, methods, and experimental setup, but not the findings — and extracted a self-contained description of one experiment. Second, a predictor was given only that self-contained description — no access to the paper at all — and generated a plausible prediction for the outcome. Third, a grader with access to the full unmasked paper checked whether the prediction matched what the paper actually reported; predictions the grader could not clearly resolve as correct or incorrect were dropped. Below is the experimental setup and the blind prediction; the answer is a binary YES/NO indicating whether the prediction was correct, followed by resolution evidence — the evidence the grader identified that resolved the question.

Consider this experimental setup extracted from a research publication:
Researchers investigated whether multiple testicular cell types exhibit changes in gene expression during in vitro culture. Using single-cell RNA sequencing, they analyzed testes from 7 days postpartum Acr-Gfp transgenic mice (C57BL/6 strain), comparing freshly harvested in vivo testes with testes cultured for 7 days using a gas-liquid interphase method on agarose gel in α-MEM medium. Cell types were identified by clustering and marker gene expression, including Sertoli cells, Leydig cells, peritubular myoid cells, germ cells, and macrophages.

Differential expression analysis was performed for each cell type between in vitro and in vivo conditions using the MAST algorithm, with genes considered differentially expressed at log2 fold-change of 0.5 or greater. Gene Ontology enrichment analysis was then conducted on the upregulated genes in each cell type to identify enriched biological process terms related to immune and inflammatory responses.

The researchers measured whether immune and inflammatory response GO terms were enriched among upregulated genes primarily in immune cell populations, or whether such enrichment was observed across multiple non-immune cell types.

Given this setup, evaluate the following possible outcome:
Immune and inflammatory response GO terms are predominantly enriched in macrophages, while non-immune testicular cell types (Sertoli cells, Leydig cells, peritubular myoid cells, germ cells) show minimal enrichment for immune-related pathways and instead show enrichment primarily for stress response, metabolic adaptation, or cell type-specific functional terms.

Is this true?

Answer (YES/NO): NO